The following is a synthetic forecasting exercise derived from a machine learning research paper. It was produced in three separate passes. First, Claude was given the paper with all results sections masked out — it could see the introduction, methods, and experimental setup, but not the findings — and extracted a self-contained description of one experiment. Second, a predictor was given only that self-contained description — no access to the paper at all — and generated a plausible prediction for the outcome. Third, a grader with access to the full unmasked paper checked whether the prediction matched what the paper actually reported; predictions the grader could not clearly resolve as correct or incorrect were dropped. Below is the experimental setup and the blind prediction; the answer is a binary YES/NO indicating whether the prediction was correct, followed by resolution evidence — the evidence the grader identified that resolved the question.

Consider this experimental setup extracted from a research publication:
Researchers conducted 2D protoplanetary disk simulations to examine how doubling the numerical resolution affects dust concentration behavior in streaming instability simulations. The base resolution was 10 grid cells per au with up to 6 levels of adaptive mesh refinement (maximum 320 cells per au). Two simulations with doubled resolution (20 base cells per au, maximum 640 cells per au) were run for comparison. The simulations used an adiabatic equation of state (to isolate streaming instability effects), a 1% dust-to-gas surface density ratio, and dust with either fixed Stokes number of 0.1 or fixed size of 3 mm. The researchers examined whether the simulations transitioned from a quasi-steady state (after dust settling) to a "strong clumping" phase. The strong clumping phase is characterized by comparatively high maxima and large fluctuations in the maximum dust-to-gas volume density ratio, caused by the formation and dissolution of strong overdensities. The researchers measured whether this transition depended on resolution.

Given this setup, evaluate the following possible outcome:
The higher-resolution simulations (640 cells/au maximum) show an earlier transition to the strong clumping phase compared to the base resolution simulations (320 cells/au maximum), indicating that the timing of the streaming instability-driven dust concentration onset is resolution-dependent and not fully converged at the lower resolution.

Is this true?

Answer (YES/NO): NO